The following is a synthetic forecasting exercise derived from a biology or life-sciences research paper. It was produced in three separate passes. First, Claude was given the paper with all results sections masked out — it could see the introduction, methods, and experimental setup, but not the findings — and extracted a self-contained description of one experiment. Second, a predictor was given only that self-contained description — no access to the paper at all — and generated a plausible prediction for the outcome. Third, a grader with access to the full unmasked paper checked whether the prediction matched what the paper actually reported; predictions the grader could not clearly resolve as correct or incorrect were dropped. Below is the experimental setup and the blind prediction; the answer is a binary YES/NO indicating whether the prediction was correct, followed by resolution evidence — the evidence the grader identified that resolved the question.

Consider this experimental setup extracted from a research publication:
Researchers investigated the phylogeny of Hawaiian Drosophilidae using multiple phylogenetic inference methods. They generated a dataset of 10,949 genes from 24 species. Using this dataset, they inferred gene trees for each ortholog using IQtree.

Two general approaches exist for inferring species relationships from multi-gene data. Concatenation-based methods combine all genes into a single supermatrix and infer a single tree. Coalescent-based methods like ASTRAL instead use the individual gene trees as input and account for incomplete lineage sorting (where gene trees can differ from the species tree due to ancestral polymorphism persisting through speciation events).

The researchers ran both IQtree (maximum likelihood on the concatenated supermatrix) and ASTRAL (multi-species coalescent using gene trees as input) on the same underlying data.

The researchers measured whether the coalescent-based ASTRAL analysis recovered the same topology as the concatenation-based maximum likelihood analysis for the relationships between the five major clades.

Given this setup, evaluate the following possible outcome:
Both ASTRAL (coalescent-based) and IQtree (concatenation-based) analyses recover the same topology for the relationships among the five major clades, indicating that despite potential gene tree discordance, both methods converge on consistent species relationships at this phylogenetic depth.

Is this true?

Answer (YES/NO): NO